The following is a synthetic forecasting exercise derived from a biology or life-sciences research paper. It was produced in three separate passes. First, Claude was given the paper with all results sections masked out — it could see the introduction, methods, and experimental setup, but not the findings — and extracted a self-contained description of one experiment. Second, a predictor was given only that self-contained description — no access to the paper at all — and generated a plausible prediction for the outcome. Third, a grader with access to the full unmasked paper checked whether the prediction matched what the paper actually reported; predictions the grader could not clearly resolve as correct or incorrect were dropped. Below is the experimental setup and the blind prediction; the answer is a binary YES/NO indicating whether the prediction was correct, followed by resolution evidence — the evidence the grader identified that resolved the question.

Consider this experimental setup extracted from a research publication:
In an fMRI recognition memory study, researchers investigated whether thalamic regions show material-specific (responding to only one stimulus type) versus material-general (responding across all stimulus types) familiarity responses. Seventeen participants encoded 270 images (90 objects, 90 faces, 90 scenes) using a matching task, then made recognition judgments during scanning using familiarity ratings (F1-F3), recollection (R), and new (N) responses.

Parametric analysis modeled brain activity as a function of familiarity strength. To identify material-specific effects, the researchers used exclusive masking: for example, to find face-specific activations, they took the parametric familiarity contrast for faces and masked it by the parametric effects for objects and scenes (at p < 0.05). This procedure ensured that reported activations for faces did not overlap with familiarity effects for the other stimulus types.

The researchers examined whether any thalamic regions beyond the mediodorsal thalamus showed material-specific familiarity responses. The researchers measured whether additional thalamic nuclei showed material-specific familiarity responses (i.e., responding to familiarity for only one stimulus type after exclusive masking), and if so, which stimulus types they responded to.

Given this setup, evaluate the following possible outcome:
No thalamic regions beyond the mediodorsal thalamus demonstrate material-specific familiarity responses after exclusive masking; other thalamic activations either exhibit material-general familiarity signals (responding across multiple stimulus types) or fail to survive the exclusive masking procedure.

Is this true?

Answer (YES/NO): NO